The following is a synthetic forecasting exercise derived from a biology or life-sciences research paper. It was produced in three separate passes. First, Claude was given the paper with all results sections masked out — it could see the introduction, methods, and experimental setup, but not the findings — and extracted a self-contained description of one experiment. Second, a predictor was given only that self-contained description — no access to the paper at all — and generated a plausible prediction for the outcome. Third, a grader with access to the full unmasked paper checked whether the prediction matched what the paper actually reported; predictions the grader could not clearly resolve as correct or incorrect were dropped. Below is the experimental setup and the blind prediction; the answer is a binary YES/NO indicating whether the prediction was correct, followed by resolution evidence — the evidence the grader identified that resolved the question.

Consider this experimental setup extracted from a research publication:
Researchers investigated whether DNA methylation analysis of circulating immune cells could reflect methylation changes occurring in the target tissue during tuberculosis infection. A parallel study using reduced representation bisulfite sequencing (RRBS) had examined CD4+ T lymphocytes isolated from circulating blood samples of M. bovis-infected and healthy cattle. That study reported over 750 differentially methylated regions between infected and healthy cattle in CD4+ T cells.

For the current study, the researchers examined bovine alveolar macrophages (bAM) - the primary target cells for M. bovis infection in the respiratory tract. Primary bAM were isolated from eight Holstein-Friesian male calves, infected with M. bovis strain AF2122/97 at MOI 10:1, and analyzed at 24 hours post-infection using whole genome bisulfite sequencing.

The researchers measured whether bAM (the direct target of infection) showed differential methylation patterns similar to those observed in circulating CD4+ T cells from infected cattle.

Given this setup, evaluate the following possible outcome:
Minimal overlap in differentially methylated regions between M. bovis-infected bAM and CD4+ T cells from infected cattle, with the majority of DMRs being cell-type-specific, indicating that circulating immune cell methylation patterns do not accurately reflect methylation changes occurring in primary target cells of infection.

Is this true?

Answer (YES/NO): NO